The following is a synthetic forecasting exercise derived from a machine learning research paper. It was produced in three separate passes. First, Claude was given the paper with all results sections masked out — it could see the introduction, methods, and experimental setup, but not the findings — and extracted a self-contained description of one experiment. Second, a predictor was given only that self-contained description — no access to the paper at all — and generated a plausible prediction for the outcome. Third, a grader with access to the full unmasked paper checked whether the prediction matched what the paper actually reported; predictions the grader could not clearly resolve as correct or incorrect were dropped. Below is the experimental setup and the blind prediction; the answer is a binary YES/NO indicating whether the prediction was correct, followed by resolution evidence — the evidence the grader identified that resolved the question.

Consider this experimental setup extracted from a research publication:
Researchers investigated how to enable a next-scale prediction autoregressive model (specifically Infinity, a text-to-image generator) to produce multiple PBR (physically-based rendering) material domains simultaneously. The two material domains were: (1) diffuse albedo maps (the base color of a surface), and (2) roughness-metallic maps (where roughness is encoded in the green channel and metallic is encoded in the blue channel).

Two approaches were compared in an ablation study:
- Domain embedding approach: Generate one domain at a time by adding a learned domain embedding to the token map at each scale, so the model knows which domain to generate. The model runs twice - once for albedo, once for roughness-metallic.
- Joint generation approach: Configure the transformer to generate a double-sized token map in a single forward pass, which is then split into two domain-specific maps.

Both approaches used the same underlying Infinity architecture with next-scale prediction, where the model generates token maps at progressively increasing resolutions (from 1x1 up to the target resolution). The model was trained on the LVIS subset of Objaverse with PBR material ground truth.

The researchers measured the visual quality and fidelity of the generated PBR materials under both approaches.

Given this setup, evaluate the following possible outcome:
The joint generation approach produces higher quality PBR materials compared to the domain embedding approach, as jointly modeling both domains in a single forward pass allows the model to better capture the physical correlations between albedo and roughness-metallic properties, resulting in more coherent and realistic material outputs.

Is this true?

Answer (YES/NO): NO